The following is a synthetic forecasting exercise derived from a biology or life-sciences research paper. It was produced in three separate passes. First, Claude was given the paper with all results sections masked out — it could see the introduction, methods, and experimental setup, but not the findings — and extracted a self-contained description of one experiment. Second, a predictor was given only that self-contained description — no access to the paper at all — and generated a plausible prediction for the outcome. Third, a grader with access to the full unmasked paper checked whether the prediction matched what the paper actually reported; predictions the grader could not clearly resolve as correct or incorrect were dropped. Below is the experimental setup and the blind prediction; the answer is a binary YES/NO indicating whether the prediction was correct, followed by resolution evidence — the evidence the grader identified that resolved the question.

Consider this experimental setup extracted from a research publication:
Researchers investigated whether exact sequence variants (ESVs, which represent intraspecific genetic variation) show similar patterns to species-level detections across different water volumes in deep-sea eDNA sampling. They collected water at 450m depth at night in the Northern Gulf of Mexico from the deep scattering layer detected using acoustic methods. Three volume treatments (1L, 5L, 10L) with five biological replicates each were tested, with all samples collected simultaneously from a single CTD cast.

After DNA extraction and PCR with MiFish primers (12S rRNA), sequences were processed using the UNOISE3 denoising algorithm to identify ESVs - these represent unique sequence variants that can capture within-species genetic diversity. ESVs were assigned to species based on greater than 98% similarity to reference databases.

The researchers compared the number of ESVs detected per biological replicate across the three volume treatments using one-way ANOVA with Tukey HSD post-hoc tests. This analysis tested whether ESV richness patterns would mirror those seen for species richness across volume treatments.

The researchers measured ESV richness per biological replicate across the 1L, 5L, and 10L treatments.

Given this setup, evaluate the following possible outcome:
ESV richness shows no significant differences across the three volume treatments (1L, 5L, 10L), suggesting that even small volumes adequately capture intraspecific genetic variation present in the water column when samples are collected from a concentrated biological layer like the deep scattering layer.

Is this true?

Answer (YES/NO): NO